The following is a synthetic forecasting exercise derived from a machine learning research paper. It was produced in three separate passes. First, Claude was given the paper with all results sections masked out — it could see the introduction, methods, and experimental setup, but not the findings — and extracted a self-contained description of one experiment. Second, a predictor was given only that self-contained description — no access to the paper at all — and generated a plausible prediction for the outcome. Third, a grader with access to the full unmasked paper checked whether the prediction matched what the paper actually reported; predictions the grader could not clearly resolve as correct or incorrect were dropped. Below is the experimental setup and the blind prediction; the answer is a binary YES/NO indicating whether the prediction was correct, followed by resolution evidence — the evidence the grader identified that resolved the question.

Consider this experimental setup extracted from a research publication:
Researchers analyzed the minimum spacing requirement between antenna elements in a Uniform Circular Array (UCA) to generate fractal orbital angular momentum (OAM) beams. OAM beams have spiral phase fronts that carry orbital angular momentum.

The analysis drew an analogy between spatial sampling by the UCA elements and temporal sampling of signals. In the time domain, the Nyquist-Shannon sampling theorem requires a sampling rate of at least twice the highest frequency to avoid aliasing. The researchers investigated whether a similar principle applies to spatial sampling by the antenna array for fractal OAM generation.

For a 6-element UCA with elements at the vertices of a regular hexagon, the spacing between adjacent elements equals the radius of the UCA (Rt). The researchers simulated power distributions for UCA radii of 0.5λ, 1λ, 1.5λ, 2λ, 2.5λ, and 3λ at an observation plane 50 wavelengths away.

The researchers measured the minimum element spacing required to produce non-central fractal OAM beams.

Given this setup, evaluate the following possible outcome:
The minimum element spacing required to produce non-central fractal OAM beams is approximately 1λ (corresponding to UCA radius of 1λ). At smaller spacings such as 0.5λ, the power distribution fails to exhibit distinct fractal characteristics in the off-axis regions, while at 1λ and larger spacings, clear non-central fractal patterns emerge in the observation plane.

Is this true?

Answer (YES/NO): YES